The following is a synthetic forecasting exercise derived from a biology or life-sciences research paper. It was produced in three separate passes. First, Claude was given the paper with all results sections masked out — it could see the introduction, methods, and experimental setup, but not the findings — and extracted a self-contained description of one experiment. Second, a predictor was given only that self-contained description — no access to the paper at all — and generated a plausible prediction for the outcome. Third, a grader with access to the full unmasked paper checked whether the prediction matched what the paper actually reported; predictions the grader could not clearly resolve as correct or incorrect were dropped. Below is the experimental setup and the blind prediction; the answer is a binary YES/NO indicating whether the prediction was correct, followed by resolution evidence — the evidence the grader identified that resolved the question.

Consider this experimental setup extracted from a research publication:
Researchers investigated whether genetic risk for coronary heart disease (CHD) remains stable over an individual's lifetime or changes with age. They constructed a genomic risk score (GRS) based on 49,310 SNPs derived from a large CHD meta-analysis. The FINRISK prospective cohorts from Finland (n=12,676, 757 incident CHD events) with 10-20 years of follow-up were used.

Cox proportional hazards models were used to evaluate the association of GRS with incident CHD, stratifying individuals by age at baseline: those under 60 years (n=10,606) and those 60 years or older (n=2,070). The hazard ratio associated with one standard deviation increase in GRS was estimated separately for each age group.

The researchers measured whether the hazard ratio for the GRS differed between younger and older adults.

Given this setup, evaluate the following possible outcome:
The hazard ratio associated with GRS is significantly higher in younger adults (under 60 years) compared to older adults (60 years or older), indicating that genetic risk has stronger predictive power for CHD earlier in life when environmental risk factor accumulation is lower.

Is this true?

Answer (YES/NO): NO